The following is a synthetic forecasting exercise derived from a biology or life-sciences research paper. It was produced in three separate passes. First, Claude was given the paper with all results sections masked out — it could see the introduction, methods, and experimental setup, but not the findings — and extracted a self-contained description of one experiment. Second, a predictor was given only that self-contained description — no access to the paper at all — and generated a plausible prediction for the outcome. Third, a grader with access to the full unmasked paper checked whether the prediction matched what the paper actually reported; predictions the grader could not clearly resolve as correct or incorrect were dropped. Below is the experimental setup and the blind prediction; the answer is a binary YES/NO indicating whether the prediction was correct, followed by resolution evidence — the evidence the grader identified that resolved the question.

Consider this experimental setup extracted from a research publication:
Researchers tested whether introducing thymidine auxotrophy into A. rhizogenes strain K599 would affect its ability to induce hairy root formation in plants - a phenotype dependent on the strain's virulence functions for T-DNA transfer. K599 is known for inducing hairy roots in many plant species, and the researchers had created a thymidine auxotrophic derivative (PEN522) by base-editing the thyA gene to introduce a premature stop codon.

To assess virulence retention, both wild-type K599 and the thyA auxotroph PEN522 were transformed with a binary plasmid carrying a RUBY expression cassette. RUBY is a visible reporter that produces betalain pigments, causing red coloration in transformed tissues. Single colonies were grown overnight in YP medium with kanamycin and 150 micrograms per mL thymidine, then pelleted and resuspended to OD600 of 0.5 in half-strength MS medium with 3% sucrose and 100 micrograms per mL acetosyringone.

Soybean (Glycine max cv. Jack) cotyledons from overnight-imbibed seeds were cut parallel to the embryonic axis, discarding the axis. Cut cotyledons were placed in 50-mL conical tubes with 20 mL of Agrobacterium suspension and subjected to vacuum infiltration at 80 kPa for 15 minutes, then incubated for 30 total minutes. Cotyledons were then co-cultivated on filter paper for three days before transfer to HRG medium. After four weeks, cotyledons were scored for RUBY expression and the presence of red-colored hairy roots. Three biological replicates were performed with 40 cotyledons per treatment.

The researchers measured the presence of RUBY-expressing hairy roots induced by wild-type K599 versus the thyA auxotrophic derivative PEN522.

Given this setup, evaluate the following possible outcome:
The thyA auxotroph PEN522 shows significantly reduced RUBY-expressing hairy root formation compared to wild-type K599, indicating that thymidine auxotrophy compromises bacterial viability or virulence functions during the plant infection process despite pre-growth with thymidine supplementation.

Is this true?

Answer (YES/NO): NO